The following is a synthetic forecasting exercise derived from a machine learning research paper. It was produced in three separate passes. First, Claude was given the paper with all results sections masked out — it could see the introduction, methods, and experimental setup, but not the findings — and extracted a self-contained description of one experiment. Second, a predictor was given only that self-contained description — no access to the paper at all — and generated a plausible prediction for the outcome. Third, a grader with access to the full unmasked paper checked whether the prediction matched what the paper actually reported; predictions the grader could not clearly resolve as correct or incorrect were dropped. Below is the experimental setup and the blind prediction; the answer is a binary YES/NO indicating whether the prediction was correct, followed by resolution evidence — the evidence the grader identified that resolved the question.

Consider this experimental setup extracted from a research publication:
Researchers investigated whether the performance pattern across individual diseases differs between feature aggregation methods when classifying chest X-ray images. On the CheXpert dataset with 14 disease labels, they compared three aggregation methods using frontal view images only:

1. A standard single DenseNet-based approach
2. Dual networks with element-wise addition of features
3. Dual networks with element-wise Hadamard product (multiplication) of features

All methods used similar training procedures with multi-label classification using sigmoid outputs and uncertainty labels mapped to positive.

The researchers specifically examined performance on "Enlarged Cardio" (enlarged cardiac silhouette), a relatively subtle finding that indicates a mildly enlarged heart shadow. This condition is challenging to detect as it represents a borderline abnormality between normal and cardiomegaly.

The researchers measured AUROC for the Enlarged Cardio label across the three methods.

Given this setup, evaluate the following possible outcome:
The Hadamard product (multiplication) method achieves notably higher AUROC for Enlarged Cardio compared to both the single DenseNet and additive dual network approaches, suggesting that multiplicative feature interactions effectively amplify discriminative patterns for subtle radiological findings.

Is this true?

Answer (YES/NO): NO